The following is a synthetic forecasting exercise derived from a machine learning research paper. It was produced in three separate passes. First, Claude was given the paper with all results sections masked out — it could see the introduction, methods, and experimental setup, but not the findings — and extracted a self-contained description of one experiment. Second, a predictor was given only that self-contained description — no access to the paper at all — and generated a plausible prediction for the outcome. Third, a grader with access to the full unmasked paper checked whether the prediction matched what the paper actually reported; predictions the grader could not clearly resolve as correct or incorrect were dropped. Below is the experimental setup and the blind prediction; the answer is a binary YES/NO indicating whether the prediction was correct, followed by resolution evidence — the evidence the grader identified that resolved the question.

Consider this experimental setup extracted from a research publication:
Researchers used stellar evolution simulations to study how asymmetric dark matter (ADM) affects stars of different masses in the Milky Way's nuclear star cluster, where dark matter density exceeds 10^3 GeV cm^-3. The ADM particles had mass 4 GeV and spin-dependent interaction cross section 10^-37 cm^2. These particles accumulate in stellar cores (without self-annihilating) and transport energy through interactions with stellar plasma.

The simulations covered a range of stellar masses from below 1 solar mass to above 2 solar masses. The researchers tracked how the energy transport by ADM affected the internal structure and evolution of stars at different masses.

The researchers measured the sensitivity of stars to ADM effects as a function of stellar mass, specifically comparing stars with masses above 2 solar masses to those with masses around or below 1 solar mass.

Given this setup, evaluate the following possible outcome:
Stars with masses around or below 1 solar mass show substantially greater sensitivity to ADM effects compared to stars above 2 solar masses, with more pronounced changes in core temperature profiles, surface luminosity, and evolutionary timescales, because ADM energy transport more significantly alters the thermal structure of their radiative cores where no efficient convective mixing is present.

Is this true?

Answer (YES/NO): YES